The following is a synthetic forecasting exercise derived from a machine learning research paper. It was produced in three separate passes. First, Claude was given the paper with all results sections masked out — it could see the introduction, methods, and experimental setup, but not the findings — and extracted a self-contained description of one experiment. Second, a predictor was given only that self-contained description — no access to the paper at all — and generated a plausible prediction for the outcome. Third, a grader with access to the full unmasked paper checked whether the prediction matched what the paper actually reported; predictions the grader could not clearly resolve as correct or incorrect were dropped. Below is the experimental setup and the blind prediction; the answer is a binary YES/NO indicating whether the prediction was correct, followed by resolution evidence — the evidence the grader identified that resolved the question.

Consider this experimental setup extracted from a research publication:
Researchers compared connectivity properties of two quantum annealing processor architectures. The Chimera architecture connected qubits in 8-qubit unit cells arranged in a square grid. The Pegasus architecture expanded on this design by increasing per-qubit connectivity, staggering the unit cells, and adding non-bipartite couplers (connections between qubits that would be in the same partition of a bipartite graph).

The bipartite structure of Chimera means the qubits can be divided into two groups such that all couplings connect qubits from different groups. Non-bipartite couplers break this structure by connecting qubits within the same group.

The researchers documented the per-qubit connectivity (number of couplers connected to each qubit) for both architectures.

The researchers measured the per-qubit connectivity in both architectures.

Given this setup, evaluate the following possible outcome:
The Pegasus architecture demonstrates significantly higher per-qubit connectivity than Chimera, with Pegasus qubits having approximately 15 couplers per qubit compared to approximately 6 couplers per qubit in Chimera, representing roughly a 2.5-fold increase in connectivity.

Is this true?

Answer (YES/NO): YES